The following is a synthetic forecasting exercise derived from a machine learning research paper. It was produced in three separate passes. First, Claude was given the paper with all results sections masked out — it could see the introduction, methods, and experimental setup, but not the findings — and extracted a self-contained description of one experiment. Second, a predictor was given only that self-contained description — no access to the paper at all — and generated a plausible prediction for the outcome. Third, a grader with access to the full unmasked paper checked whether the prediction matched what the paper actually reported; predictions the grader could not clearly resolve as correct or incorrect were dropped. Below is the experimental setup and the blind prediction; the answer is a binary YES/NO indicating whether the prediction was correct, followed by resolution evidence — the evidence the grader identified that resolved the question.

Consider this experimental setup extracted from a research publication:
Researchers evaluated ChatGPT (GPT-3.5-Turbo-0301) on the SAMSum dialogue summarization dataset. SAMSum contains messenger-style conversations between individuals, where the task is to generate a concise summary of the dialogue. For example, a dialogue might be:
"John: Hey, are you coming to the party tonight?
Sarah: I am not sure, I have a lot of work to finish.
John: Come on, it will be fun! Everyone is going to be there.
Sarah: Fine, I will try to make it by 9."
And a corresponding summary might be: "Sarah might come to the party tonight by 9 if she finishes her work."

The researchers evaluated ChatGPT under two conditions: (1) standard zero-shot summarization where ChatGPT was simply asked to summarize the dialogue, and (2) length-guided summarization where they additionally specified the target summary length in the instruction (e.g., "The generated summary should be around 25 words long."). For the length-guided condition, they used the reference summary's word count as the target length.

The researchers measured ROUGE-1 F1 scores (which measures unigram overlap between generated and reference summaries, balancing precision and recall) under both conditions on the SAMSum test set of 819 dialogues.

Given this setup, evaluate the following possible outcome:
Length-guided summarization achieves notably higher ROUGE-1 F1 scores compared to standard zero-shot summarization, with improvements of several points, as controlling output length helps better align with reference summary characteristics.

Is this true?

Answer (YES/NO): YES